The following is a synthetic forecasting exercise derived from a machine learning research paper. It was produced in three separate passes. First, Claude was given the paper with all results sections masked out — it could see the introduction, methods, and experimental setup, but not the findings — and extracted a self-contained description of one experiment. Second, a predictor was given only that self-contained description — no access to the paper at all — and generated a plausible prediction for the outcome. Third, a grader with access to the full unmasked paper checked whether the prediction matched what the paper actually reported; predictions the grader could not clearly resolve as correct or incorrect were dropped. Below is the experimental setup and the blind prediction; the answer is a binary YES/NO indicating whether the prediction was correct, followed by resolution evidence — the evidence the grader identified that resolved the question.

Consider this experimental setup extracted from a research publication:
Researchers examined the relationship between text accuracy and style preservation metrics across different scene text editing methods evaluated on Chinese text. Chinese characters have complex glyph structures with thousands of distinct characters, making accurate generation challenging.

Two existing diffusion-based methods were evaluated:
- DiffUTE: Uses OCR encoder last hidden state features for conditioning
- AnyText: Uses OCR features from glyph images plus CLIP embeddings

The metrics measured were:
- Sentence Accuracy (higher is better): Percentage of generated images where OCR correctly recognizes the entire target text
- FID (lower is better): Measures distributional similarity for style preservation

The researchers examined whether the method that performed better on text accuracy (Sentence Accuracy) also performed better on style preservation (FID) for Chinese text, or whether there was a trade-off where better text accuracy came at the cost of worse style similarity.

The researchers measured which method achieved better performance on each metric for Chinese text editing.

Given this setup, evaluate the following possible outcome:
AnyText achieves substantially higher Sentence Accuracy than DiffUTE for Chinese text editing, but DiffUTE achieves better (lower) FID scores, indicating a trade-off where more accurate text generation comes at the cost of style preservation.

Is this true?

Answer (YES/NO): NO